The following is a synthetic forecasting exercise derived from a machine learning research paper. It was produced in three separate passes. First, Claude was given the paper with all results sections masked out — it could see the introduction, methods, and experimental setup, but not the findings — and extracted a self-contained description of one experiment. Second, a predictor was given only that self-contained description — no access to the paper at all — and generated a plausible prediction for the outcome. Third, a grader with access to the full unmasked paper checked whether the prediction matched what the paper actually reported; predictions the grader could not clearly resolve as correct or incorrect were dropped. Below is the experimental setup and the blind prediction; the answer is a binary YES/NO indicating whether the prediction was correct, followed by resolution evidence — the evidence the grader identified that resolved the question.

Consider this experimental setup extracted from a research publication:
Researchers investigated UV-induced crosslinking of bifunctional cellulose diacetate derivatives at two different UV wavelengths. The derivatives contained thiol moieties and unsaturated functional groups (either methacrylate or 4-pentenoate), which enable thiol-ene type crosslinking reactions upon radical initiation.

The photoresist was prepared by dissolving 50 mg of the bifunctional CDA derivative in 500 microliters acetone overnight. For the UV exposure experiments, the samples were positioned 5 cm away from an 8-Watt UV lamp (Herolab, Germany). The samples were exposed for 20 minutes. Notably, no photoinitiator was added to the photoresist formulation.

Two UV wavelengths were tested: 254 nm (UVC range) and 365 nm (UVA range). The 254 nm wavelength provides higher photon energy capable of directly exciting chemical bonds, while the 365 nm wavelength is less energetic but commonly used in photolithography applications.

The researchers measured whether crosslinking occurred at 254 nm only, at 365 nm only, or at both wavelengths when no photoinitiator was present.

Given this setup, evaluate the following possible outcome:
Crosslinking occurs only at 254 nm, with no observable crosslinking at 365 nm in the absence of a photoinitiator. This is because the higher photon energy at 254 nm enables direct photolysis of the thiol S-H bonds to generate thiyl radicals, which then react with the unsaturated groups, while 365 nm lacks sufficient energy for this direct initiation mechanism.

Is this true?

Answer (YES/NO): NO